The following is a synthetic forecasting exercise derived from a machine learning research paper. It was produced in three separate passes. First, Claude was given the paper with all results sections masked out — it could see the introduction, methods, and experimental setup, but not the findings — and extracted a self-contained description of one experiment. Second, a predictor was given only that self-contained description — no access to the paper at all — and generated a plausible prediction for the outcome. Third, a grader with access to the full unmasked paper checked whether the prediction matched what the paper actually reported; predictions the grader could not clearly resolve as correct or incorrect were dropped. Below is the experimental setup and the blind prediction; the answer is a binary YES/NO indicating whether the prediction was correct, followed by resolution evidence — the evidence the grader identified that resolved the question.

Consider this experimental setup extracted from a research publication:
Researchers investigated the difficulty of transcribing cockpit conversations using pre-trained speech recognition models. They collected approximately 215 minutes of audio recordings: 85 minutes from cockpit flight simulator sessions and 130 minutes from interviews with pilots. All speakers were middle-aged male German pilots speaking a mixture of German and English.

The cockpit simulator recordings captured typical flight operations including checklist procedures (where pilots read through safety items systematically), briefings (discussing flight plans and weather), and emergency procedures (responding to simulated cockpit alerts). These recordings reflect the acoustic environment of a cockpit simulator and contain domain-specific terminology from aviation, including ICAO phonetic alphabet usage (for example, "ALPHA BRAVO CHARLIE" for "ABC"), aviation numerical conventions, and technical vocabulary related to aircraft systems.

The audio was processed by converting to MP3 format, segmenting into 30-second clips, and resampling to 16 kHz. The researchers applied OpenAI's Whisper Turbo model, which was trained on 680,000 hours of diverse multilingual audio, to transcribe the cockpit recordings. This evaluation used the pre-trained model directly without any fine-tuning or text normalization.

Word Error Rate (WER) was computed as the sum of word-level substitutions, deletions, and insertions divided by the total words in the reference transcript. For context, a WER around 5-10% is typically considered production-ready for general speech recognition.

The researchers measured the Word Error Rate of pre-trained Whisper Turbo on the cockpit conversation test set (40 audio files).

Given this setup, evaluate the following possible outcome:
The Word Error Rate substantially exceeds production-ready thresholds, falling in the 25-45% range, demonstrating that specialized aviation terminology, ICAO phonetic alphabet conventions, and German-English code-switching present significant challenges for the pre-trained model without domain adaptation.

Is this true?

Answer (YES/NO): NO